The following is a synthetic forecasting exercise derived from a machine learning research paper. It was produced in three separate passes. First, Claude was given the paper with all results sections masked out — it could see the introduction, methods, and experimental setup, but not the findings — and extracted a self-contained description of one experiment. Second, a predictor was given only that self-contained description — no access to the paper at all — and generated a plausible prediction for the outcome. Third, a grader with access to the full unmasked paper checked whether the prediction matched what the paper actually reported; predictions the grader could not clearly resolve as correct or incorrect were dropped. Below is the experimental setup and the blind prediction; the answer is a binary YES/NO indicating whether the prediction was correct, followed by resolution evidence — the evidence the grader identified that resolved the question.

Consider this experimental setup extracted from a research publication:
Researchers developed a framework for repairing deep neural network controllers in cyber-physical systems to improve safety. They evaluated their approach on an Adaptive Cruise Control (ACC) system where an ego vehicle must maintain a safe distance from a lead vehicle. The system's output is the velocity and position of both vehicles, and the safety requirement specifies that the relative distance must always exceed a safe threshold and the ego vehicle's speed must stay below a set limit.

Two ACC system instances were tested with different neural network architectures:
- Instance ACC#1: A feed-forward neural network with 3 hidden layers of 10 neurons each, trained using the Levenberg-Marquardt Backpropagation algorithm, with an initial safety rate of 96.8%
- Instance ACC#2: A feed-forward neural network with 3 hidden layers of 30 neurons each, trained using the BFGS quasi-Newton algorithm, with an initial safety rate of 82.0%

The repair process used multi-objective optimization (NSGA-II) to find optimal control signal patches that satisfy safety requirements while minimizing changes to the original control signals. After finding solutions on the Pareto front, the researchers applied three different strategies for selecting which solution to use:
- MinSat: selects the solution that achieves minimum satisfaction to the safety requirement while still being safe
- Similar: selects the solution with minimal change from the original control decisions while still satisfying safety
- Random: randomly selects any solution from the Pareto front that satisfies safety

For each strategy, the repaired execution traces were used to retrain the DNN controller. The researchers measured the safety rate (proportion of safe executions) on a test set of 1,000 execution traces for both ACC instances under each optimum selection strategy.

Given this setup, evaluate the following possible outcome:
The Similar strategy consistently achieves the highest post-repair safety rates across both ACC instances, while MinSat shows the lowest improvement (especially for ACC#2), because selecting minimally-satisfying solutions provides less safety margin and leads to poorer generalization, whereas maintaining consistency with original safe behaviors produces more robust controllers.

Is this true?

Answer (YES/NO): NO